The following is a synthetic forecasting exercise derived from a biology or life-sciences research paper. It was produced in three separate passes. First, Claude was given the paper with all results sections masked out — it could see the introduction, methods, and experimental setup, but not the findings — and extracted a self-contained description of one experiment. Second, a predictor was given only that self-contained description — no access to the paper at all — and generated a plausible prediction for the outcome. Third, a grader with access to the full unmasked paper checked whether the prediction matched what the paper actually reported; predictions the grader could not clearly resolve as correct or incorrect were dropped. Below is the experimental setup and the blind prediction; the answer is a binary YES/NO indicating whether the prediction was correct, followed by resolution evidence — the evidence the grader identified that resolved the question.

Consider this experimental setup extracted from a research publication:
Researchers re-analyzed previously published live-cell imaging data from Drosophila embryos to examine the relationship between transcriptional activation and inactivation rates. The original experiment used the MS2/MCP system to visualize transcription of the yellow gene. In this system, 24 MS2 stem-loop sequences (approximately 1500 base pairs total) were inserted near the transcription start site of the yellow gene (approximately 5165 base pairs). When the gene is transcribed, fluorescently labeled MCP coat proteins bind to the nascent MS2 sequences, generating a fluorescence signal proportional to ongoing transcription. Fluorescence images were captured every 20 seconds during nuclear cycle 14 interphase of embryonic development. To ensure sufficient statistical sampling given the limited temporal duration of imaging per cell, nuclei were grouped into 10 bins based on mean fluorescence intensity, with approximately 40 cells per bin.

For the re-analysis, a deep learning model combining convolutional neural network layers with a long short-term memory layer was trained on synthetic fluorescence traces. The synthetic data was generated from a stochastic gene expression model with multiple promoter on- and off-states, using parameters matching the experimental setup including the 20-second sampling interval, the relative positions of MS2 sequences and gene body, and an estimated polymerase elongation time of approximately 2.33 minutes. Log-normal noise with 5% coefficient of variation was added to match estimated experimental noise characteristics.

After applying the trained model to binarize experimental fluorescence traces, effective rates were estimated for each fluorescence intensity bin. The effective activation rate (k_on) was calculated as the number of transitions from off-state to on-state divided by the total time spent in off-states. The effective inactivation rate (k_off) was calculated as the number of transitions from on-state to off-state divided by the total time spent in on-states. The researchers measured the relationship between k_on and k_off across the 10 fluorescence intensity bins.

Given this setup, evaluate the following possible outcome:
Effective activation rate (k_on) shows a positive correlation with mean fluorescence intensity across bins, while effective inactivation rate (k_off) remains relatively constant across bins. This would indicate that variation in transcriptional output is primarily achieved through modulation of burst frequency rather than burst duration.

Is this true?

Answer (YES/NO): NO